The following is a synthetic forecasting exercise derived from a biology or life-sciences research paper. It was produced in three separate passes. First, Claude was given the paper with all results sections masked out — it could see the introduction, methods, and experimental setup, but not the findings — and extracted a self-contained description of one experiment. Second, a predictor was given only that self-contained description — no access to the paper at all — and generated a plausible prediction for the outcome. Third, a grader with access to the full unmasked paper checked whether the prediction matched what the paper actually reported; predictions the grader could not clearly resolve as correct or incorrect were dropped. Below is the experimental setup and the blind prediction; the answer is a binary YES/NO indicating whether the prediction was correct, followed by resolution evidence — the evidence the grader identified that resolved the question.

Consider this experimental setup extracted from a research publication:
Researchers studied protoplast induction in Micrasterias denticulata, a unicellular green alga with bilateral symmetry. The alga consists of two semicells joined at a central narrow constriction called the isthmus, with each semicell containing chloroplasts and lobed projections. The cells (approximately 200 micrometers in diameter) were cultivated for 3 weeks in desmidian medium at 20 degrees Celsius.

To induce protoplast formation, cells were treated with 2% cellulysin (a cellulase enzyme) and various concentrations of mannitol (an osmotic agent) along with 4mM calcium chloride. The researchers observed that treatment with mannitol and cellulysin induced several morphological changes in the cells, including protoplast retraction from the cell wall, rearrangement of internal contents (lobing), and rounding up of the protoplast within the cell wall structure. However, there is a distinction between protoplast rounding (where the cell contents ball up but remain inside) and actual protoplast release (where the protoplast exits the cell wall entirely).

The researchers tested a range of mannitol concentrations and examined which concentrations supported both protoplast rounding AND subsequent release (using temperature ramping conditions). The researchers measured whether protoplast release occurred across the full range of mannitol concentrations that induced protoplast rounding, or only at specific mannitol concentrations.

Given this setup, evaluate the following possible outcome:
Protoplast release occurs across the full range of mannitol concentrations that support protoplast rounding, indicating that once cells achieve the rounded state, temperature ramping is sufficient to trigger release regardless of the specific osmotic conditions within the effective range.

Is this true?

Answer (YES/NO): NO